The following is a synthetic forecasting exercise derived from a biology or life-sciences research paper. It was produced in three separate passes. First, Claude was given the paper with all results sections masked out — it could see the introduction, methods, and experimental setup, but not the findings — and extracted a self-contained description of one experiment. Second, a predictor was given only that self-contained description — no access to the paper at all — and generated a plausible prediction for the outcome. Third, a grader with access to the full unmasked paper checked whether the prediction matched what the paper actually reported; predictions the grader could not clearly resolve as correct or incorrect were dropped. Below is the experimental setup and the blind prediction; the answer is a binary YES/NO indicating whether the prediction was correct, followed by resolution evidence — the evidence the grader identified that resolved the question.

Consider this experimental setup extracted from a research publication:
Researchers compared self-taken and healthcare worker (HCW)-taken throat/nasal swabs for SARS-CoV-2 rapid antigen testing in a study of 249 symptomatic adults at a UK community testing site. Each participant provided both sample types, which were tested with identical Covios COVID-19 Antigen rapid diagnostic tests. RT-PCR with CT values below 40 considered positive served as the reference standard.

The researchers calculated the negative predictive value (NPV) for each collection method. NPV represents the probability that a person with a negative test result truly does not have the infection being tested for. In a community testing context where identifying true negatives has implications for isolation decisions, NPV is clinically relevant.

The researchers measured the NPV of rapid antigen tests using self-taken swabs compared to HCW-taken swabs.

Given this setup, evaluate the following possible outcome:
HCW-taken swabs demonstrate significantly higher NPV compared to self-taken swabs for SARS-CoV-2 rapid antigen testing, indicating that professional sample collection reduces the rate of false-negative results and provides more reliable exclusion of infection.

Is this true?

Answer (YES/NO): NO